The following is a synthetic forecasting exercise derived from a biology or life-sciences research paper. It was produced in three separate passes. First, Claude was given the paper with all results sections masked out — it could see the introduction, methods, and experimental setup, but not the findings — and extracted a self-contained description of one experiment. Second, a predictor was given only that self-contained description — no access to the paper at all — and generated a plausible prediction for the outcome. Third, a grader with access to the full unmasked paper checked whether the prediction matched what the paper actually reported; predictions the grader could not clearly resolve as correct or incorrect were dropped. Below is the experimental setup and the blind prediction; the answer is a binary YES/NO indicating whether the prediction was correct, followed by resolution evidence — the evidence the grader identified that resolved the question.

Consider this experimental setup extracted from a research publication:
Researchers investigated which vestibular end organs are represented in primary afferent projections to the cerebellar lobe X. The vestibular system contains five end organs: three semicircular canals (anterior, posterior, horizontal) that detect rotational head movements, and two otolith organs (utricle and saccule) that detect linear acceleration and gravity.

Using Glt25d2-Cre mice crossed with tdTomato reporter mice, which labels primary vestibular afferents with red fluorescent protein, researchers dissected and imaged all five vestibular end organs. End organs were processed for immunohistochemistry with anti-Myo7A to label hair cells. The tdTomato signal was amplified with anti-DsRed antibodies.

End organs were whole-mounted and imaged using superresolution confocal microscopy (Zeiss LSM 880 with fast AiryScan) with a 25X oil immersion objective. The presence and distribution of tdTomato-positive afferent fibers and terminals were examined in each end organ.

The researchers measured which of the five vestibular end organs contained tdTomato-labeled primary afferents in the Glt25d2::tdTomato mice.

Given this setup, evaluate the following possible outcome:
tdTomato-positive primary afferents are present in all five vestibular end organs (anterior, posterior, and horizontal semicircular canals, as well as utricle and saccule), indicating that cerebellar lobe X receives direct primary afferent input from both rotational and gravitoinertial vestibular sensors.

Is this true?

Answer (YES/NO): YES